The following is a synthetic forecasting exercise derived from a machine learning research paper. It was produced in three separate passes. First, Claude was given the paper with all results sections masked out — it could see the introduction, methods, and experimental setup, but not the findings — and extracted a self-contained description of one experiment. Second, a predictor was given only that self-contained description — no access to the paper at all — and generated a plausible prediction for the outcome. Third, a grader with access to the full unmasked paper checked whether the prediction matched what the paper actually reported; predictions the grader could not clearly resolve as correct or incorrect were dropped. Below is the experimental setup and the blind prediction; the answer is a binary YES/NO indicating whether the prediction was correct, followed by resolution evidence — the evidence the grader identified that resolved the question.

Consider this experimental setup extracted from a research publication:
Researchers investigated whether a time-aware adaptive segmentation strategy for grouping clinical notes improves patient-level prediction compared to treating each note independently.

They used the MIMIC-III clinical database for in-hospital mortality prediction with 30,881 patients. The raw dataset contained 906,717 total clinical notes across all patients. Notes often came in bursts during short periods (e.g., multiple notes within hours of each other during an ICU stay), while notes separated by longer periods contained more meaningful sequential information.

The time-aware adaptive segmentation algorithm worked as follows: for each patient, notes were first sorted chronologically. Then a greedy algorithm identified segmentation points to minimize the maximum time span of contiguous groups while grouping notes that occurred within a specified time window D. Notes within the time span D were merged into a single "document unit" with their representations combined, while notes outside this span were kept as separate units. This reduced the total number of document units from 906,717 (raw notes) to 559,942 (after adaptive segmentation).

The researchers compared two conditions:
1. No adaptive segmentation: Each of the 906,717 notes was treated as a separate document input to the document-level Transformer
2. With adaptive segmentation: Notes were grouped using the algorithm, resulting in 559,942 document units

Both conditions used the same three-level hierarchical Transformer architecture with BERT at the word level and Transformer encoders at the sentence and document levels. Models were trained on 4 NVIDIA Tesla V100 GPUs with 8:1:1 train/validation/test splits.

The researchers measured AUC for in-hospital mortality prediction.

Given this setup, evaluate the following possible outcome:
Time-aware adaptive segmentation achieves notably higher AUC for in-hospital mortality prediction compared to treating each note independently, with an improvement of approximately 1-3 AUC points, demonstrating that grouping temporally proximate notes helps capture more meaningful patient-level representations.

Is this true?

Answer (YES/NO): NO